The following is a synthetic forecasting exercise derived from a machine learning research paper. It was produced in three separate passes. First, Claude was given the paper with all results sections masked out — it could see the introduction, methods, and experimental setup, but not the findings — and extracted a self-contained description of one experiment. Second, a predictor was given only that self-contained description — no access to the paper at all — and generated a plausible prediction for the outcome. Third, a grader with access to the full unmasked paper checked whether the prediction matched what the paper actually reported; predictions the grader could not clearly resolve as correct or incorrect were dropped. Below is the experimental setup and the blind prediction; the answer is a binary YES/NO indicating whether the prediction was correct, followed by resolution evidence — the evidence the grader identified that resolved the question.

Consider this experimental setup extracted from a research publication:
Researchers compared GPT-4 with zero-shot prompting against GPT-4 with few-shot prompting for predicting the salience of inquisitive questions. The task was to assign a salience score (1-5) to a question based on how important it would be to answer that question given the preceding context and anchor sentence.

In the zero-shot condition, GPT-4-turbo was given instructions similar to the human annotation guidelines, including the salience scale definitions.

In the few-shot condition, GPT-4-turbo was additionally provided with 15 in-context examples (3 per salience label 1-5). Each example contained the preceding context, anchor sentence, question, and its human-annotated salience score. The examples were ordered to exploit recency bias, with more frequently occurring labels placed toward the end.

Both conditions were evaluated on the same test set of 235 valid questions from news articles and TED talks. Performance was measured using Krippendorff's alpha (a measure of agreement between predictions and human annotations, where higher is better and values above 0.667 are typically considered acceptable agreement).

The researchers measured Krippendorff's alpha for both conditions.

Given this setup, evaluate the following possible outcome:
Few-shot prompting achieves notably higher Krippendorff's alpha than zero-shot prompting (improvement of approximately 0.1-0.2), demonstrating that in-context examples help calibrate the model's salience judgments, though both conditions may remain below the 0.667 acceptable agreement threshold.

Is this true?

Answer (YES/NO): NO